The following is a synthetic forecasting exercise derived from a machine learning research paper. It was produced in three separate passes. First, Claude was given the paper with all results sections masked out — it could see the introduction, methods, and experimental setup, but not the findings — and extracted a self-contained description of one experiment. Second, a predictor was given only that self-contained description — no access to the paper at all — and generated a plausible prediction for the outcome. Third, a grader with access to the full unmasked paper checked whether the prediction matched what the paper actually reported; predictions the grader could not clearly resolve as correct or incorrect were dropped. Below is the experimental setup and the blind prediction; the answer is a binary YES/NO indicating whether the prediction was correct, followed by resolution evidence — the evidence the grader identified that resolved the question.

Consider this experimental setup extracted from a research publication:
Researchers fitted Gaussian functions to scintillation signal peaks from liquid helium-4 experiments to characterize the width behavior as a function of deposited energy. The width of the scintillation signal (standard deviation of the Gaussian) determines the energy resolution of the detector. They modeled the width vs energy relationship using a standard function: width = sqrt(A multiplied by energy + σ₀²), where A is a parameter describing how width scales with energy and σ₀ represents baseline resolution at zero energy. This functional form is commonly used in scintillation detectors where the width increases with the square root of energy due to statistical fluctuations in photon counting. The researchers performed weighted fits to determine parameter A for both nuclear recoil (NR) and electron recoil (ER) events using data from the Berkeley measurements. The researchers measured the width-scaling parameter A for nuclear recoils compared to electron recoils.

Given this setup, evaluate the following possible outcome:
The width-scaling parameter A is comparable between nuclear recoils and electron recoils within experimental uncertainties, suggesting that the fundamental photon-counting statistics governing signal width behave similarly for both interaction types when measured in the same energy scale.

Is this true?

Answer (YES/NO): YES